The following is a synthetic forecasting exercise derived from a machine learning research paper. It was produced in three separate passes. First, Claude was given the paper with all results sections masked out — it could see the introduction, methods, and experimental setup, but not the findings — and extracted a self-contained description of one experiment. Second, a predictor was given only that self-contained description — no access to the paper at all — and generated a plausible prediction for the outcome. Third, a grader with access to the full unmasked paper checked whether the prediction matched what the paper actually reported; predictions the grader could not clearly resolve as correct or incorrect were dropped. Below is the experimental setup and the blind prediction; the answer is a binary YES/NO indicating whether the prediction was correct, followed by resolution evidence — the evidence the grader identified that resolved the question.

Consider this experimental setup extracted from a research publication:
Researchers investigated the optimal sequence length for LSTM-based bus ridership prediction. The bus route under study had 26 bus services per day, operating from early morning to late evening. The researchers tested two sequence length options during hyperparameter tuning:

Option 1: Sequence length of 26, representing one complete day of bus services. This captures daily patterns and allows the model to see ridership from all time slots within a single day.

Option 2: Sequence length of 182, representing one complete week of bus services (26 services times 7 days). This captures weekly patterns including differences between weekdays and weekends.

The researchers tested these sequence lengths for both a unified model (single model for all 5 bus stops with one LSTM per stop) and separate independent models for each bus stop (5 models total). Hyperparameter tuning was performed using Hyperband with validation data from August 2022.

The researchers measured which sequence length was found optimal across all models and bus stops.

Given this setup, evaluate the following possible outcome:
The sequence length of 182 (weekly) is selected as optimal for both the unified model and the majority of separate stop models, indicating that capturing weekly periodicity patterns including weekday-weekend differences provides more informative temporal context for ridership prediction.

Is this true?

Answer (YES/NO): NO